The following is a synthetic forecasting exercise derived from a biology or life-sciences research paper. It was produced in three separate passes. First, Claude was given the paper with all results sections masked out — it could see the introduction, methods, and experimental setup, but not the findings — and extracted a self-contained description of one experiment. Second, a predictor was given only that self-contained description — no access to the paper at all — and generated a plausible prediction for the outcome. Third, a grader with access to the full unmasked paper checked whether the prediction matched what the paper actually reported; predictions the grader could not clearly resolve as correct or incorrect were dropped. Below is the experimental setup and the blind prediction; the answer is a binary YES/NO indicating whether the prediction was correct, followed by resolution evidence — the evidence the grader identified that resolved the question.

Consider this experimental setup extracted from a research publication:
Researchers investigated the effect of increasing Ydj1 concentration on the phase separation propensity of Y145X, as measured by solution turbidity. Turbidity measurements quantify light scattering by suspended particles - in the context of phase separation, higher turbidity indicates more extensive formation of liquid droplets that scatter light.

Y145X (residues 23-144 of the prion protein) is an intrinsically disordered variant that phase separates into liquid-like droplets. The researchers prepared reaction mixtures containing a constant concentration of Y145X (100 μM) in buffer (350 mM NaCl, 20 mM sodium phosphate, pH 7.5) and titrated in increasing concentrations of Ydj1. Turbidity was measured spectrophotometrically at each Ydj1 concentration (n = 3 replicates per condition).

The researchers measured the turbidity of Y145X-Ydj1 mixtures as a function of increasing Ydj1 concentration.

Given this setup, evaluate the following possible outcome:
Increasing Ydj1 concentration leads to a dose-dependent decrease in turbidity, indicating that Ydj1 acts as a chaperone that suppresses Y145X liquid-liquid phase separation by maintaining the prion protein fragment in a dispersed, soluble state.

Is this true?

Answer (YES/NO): NO